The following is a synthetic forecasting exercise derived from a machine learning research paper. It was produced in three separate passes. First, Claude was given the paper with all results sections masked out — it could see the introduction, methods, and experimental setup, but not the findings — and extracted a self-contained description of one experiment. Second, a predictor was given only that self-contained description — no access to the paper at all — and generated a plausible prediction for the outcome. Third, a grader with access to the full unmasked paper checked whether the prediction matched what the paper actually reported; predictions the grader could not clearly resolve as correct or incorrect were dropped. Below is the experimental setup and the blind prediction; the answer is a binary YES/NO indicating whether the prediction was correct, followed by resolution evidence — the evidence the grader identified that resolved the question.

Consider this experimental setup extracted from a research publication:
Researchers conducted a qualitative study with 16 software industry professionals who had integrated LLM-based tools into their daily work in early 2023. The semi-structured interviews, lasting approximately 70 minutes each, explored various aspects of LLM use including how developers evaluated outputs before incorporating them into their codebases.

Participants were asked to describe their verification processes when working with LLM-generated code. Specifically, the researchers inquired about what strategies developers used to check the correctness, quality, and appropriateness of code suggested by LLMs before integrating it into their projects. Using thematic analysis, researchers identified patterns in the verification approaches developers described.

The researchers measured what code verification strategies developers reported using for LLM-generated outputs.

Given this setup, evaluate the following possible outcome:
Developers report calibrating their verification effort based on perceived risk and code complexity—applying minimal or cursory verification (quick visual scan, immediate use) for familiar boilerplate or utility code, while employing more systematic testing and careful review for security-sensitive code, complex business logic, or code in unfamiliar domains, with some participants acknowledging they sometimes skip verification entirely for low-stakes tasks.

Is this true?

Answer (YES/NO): NO